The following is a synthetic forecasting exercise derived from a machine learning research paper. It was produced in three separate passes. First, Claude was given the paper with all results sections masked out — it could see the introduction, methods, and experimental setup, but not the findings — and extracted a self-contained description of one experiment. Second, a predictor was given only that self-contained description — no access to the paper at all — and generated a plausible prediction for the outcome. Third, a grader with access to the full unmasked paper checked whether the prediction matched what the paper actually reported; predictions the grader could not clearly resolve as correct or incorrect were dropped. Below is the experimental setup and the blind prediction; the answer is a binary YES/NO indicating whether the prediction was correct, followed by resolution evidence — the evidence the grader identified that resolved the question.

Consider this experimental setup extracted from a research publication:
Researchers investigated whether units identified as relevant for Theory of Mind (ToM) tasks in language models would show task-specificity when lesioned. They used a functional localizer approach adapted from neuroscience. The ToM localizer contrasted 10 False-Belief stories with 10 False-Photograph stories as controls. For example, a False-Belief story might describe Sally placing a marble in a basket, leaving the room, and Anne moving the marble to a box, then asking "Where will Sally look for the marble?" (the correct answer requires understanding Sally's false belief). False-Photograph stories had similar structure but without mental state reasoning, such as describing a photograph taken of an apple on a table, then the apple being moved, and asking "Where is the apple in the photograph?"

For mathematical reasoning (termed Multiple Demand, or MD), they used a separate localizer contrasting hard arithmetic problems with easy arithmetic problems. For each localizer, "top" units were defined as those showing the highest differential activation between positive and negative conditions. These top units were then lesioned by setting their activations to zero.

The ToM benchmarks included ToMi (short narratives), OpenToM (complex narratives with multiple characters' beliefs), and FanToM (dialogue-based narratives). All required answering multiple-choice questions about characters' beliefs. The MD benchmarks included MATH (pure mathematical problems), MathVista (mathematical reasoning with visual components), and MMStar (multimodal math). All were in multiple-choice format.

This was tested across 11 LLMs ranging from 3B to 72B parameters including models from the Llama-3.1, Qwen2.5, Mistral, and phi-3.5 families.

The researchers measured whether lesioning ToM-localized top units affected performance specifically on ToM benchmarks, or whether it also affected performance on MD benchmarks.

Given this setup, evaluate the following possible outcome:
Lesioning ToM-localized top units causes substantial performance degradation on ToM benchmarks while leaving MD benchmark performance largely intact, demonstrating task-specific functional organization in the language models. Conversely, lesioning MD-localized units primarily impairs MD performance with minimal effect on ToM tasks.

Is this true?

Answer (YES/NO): NO